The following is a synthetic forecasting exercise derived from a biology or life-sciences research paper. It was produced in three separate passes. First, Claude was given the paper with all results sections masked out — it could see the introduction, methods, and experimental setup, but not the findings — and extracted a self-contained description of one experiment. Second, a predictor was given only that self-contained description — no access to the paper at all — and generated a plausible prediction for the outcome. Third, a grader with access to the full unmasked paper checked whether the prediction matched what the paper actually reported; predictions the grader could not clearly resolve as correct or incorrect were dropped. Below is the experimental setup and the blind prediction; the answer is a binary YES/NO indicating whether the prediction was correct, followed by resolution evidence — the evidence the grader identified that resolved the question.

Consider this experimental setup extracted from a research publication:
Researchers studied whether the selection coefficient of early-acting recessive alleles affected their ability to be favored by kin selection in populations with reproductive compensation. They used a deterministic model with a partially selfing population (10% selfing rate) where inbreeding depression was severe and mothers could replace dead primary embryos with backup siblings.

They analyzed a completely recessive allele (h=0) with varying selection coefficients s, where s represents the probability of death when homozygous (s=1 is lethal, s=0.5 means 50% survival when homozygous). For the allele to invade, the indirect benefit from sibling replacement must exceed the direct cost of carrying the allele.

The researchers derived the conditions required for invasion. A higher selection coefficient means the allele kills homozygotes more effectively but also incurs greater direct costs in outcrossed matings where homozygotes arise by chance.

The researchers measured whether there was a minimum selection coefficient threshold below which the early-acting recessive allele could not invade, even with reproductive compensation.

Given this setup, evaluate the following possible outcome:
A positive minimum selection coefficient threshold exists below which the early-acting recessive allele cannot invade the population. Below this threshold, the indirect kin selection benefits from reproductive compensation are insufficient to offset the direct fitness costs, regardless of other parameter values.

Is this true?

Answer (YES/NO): NO